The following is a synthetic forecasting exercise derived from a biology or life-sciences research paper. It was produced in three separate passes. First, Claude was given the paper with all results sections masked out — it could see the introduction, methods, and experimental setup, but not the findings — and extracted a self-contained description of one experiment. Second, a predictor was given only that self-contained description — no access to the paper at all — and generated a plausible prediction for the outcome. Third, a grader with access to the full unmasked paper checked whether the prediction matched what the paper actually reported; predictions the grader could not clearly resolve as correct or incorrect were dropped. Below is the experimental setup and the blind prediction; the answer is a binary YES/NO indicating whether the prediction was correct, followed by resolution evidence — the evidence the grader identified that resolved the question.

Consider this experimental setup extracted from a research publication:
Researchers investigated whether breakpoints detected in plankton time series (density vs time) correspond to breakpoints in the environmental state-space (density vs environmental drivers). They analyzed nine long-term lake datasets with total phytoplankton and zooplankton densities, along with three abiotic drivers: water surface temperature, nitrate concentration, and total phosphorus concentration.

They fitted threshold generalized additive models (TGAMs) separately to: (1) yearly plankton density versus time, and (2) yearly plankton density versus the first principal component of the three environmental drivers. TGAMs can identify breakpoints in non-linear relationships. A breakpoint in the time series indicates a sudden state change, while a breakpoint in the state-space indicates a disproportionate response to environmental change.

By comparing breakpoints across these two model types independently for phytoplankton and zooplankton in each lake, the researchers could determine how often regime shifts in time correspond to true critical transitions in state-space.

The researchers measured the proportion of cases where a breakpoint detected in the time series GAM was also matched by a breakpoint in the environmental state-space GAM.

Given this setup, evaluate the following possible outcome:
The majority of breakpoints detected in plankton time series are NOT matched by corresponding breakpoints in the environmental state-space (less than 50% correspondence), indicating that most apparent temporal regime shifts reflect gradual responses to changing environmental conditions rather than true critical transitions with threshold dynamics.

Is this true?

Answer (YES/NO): YES